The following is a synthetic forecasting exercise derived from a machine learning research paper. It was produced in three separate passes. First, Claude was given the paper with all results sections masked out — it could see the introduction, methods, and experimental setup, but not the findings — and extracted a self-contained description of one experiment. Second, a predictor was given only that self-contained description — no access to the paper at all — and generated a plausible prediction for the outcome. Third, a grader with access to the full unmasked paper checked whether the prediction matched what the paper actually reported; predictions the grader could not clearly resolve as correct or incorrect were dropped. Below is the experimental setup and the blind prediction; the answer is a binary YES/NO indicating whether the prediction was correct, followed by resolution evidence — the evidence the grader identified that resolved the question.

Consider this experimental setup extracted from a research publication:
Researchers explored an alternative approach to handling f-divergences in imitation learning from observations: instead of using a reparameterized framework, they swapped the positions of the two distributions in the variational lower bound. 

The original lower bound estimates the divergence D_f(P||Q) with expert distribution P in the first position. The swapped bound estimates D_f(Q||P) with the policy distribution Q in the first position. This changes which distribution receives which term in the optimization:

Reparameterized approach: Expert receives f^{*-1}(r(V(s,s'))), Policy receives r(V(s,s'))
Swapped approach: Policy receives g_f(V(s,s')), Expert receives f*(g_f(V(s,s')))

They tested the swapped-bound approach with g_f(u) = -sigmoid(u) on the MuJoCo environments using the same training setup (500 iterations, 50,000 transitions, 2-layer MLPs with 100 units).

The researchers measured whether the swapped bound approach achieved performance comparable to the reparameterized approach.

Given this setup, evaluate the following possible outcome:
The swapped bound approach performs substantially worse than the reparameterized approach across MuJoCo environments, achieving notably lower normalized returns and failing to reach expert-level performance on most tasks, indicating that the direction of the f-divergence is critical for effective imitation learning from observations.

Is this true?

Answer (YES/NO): NO